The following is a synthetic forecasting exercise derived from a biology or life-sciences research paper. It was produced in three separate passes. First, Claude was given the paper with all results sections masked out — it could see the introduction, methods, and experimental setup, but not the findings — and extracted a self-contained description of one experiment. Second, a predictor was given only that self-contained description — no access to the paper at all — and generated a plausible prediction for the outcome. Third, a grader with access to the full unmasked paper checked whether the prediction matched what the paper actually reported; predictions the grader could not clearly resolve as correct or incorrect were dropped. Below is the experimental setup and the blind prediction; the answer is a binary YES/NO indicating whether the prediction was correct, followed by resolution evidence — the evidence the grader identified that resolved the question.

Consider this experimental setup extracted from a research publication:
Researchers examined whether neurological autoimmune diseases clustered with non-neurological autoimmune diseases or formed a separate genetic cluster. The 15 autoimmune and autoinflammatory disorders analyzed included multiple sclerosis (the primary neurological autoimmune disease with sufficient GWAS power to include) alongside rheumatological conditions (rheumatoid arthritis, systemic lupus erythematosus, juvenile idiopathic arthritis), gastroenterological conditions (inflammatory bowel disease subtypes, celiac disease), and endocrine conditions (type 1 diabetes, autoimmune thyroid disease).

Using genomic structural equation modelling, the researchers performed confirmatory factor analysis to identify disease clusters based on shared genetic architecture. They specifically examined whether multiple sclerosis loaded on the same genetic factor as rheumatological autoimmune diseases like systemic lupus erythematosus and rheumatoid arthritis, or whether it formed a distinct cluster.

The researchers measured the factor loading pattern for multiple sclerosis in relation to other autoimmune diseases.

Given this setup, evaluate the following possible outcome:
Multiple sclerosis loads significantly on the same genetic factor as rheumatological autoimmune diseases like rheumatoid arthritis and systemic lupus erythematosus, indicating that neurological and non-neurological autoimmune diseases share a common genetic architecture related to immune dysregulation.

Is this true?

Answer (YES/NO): NO